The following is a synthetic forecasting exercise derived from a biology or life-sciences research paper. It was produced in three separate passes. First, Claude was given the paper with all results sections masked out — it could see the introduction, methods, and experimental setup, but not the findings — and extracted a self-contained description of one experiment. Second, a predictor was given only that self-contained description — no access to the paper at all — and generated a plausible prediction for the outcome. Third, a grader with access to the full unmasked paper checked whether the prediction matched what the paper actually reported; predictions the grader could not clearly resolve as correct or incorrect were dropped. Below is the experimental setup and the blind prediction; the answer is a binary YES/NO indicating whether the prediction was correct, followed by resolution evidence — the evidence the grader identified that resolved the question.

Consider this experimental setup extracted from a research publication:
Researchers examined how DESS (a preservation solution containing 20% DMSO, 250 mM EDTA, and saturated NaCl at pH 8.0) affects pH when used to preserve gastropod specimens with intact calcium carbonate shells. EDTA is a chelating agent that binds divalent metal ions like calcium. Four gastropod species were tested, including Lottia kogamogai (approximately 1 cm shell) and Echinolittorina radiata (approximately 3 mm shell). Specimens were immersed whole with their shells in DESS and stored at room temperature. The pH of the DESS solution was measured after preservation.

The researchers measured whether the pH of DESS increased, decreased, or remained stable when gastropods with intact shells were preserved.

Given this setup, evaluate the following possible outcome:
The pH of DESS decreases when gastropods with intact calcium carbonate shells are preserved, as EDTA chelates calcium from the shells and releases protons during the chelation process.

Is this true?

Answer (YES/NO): NO